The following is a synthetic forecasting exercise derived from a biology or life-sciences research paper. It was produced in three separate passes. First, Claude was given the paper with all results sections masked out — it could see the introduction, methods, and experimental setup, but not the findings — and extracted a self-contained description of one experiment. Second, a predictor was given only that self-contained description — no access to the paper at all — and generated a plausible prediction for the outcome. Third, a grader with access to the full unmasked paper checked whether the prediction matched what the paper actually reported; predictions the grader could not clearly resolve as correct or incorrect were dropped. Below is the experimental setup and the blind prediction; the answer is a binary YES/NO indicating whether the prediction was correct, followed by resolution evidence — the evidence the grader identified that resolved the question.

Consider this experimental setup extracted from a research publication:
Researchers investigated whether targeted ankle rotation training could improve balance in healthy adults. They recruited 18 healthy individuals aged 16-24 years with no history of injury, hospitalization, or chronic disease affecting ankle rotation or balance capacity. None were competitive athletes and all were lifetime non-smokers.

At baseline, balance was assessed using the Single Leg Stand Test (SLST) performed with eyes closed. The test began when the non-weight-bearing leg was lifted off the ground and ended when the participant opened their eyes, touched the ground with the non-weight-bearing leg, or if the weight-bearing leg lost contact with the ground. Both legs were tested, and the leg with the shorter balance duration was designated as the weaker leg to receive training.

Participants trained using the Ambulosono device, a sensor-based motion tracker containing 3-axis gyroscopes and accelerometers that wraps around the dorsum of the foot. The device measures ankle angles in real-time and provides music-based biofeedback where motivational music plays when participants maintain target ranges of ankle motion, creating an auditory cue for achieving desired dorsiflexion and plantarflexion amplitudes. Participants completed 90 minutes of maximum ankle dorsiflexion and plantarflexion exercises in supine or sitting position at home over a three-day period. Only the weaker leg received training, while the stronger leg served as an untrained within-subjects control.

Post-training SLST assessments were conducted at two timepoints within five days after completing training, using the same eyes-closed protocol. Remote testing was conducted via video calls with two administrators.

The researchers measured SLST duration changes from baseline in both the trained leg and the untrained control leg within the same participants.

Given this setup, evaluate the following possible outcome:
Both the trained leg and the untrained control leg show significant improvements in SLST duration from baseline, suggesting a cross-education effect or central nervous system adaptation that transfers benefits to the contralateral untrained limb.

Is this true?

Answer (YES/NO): NO